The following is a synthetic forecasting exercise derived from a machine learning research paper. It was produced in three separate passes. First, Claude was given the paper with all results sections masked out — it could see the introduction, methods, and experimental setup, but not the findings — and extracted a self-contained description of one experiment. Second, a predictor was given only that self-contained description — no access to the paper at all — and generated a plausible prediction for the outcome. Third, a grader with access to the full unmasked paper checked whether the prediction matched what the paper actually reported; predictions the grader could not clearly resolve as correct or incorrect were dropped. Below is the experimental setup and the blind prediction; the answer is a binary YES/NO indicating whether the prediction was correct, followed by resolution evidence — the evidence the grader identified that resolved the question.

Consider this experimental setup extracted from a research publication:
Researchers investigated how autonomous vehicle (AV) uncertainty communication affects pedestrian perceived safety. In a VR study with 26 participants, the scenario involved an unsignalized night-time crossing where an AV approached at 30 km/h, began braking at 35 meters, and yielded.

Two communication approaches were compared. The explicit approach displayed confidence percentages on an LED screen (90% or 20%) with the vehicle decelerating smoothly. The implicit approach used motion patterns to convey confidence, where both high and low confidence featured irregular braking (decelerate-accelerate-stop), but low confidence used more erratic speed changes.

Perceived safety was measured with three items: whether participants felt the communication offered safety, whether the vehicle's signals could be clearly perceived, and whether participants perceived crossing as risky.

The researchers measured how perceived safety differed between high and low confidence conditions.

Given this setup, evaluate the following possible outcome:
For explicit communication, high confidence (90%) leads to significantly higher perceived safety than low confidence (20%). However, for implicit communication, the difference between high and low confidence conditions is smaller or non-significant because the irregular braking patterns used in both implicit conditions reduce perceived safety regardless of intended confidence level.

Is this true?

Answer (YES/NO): NO